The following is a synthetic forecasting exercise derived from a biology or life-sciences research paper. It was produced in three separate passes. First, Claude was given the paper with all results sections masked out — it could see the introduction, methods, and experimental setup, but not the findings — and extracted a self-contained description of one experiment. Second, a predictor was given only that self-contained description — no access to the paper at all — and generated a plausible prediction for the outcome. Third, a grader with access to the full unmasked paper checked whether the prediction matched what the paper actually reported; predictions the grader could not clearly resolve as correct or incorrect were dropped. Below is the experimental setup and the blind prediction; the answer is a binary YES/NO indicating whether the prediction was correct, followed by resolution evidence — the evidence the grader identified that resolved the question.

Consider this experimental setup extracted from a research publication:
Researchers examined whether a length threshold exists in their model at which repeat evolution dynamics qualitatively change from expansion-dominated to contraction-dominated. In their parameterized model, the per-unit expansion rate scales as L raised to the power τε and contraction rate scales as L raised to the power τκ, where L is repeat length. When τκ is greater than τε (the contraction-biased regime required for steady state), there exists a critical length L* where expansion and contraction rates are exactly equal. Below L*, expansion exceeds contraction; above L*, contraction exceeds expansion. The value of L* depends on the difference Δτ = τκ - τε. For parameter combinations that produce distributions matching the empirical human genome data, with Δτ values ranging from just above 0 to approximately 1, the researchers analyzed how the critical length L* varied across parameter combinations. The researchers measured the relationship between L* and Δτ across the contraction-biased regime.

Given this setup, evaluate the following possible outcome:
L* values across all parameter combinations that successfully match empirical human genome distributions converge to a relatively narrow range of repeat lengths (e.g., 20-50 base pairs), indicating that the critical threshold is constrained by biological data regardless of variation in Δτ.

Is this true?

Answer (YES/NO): NO